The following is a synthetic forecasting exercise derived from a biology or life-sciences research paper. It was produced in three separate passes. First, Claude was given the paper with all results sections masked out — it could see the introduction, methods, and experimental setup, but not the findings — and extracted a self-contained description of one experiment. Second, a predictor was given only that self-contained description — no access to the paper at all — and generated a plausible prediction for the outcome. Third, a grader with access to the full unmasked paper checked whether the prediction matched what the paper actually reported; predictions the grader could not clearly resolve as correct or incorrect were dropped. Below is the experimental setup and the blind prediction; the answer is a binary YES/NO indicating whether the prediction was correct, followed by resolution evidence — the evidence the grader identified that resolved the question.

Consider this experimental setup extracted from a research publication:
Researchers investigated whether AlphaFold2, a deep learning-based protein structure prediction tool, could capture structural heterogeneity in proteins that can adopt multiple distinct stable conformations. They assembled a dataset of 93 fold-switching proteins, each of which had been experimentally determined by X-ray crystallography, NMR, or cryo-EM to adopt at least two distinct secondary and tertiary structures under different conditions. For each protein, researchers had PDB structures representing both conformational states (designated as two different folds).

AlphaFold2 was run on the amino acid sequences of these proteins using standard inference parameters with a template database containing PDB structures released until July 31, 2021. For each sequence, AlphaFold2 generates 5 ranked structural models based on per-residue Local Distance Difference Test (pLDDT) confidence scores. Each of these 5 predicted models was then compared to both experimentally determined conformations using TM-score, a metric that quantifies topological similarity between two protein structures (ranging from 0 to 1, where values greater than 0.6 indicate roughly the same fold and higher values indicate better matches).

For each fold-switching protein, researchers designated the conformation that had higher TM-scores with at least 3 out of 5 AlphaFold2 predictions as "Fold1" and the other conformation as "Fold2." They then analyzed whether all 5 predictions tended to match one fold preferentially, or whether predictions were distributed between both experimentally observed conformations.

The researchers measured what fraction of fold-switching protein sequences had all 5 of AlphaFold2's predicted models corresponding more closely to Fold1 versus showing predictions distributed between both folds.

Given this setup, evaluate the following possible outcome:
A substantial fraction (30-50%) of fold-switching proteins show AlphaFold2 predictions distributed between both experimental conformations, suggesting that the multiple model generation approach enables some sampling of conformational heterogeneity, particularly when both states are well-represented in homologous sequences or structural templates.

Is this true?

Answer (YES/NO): NO